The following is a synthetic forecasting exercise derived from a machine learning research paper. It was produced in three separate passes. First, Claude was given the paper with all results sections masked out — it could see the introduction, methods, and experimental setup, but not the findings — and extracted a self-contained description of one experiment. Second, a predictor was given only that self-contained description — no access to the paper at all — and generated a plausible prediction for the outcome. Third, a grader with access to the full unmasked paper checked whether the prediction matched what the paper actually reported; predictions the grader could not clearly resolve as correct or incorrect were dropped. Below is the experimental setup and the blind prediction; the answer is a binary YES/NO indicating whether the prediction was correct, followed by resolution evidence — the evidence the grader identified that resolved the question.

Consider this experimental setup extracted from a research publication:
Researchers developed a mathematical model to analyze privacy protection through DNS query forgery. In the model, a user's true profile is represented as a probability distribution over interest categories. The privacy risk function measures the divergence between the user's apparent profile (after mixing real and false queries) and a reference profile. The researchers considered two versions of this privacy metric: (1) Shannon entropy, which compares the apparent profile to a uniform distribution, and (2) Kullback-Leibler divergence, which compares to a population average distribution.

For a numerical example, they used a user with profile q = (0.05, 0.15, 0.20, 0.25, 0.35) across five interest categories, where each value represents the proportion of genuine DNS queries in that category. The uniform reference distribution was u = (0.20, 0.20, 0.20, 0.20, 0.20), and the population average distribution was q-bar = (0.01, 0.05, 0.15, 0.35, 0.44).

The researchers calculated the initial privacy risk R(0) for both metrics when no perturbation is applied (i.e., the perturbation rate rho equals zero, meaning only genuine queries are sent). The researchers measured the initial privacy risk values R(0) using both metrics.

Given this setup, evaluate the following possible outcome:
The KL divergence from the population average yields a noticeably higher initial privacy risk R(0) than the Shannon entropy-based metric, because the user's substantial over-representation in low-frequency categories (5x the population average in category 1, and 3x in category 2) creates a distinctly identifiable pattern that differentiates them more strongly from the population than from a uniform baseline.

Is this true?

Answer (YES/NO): NO